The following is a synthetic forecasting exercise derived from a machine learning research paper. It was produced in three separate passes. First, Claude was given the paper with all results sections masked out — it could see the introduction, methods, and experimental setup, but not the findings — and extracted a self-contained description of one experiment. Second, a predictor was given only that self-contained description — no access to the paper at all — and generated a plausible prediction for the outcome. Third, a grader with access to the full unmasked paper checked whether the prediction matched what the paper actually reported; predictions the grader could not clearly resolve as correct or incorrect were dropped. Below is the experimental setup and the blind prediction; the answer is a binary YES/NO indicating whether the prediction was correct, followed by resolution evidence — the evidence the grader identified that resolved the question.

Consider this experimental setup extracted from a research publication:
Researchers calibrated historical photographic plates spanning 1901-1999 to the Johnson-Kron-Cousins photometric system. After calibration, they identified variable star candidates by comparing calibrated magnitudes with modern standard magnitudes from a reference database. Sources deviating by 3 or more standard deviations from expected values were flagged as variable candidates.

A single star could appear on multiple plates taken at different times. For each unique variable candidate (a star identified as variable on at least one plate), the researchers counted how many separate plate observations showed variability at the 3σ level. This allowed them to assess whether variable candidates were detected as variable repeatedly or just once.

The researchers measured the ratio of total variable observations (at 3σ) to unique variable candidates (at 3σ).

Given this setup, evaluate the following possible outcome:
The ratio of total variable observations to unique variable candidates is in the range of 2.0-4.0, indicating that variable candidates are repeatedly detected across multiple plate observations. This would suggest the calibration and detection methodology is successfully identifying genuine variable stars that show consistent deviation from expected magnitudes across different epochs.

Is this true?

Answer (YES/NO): NO